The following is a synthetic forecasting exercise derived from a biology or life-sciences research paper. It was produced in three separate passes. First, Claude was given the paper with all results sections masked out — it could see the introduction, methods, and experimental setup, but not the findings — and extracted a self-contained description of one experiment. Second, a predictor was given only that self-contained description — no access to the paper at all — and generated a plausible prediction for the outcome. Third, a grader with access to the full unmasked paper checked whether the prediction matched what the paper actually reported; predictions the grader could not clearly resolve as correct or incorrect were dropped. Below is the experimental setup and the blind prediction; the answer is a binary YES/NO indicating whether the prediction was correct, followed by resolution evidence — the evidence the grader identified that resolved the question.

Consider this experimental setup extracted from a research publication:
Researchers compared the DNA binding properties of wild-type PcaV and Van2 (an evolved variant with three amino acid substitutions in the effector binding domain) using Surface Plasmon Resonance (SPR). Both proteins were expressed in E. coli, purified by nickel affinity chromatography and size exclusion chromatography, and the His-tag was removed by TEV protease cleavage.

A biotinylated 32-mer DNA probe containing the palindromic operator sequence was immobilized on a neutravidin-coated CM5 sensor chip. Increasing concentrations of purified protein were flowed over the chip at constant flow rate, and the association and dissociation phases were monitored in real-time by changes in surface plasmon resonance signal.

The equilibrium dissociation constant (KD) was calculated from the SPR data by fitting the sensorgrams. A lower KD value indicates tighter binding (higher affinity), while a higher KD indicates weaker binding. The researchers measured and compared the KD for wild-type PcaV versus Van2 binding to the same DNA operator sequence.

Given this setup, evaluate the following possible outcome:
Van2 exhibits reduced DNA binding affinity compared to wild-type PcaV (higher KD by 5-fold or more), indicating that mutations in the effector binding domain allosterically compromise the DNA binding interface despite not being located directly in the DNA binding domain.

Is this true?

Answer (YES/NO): YES